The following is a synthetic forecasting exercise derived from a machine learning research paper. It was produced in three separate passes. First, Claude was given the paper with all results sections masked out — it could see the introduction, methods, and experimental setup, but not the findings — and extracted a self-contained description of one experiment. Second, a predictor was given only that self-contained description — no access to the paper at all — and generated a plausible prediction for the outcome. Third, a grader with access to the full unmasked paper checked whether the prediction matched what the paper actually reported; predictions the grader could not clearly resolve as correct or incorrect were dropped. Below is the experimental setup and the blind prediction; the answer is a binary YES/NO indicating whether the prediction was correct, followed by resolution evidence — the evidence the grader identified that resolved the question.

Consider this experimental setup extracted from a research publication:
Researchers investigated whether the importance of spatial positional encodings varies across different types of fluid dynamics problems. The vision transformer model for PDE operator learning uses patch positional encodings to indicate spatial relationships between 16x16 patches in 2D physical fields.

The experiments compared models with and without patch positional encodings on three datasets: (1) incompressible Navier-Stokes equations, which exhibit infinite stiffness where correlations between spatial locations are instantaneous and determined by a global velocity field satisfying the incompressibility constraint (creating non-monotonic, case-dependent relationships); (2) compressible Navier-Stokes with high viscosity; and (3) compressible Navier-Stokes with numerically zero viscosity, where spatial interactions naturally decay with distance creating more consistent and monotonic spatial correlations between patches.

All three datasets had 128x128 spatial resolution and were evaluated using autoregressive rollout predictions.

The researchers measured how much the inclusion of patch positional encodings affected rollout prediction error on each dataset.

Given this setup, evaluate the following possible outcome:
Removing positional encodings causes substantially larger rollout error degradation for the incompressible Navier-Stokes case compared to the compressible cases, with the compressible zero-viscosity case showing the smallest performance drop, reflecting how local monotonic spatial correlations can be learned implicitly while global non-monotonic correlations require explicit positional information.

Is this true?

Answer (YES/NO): NO